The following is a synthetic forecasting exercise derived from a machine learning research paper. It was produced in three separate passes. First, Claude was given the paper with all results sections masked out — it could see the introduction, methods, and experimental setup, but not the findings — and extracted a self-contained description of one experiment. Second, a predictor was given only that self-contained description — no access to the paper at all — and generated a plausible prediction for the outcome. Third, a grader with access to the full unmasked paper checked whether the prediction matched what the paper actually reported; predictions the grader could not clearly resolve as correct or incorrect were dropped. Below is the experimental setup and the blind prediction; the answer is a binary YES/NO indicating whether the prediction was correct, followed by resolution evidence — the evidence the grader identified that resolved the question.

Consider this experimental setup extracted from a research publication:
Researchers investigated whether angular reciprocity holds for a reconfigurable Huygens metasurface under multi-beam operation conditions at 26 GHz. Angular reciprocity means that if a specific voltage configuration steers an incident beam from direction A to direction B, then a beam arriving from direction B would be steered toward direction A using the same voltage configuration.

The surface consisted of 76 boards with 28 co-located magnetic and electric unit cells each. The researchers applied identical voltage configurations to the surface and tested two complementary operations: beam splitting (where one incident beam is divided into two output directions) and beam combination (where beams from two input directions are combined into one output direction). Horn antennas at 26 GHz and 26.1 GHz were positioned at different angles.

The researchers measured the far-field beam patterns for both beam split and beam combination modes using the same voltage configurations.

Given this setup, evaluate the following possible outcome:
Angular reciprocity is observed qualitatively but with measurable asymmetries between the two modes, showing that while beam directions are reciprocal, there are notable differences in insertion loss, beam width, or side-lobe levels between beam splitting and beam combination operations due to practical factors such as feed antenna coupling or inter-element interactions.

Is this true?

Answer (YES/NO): NO